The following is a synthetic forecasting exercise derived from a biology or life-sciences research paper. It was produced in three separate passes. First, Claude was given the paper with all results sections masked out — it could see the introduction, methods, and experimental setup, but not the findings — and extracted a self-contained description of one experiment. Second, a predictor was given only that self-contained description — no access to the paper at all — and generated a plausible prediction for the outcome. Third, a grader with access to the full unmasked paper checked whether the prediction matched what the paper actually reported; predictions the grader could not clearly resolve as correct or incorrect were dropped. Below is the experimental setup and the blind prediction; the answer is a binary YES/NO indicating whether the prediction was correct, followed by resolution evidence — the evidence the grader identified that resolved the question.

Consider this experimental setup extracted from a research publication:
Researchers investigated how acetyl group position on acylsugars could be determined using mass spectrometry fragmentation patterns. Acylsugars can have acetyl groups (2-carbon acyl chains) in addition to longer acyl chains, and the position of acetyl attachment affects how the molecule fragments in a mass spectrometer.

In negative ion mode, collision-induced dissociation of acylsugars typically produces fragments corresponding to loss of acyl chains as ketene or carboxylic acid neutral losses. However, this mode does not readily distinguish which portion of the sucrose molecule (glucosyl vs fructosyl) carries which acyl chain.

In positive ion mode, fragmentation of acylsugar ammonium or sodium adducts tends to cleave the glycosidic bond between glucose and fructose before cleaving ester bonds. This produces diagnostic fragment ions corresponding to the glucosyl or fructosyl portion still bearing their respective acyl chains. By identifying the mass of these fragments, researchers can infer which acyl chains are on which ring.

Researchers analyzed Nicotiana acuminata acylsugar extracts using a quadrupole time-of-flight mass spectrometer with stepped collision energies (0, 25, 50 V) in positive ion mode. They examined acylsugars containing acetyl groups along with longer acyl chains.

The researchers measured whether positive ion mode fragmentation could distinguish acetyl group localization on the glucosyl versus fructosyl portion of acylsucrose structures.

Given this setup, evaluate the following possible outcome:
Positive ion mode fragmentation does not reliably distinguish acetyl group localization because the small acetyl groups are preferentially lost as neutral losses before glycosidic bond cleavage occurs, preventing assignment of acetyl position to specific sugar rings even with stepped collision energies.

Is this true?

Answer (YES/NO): NO